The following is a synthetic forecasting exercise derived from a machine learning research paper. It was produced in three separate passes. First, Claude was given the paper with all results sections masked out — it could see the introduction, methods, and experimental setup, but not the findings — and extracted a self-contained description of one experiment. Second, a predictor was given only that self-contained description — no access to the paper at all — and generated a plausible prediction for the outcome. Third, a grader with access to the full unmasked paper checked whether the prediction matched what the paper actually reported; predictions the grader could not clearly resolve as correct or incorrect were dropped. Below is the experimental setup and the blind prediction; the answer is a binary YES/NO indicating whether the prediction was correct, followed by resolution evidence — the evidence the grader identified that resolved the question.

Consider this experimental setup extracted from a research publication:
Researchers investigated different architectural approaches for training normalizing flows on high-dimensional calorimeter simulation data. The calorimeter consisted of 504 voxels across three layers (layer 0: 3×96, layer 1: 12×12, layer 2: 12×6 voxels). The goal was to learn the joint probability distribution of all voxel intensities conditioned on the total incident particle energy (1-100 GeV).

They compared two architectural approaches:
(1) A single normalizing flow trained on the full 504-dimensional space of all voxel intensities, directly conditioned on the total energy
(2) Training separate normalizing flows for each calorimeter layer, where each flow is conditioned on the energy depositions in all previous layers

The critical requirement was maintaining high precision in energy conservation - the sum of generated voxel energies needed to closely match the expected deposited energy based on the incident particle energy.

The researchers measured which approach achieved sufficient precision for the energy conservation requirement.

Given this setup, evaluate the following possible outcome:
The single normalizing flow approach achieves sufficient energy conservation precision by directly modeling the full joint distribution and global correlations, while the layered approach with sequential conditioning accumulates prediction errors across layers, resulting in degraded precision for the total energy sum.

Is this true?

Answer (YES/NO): NO